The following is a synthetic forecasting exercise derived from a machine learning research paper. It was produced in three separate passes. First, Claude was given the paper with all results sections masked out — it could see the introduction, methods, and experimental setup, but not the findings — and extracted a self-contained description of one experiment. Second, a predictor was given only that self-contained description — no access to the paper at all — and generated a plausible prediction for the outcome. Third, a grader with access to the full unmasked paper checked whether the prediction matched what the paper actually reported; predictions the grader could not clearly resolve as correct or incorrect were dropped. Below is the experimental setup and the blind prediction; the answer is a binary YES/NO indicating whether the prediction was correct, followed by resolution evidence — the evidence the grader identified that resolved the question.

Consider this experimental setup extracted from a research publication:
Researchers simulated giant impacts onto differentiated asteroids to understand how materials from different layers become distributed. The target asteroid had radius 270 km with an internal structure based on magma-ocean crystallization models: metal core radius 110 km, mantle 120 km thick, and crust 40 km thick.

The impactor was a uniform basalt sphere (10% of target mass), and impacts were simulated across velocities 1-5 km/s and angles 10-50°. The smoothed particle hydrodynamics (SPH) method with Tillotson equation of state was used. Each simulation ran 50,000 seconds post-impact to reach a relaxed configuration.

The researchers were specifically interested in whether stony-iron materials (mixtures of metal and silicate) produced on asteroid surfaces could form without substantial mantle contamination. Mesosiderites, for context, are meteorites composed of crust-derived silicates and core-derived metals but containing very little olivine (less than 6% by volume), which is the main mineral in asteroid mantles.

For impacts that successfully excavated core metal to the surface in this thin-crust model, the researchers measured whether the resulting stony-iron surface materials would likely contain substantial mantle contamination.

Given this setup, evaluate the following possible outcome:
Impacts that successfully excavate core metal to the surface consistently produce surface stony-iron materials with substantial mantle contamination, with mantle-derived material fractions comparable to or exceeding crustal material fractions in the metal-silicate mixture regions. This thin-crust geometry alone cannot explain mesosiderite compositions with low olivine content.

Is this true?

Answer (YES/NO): YES